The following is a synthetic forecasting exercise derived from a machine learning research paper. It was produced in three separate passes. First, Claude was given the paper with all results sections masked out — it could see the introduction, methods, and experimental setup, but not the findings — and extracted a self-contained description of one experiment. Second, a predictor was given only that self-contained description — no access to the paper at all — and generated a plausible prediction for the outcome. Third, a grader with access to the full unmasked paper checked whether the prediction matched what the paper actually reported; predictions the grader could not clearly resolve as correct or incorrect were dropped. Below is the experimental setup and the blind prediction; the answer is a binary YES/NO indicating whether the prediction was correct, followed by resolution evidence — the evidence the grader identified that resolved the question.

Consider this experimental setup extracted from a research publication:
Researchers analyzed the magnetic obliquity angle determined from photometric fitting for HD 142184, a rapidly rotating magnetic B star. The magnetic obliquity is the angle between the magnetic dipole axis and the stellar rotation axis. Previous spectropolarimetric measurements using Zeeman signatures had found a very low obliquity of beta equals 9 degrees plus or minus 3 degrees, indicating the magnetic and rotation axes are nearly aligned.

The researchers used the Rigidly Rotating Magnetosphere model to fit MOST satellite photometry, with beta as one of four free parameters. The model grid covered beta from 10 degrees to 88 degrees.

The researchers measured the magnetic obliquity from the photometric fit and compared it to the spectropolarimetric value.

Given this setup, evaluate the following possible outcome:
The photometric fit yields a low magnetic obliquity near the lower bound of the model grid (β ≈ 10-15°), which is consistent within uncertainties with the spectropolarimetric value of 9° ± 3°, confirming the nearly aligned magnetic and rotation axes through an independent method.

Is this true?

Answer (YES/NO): NO